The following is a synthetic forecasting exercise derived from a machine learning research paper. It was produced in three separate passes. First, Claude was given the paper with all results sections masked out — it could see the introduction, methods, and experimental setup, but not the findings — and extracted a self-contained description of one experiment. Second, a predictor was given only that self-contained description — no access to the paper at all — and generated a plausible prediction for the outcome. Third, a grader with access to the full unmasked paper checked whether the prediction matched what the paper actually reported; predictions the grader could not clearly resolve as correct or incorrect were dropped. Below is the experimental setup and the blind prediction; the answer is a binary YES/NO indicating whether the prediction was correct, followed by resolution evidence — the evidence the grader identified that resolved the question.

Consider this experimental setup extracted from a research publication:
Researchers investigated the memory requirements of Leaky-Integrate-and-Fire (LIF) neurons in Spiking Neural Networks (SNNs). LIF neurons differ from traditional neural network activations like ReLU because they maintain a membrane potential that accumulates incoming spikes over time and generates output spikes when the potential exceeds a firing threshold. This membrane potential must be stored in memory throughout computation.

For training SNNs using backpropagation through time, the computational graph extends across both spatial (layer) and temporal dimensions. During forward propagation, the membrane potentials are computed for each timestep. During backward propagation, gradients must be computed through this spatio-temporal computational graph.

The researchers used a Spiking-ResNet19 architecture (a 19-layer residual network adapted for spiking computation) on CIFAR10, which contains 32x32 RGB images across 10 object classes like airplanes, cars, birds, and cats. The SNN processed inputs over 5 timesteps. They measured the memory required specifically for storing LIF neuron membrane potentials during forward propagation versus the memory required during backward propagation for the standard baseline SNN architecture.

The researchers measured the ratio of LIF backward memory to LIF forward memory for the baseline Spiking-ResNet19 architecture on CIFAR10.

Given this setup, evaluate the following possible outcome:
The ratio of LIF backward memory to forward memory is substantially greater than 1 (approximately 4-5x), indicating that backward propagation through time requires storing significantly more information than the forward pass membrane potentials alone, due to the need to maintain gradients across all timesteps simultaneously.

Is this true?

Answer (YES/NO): YES